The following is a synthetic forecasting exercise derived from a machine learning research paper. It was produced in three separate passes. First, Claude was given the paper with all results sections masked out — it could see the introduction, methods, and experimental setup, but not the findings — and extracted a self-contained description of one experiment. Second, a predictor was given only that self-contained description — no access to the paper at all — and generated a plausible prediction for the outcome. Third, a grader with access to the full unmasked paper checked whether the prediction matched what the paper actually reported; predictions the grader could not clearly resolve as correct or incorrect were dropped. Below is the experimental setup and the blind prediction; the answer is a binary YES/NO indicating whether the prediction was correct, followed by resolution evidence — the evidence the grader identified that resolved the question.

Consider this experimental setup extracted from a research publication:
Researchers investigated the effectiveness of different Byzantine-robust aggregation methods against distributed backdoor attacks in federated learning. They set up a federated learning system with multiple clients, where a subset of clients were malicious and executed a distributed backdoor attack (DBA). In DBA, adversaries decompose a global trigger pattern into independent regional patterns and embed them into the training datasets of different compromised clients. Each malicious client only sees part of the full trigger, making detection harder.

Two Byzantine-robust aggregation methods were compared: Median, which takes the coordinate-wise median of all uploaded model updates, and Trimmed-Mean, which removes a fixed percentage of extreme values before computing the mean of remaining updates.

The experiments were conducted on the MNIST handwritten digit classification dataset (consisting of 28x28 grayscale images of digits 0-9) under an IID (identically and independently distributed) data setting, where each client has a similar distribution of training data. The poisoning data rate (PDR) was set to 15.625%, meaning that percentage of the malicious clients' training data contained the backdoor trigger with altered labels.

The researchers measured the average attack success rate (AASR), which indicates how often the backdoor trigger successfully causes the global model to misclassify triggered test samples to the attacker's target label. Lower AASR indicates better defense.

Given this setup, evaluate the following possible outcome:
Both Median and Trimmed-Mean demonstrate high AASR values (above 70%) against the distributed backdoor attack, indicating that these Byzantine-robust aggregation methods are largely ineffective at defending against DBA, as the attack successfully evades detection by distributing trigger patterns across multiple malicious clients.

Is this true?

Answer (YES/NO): NO